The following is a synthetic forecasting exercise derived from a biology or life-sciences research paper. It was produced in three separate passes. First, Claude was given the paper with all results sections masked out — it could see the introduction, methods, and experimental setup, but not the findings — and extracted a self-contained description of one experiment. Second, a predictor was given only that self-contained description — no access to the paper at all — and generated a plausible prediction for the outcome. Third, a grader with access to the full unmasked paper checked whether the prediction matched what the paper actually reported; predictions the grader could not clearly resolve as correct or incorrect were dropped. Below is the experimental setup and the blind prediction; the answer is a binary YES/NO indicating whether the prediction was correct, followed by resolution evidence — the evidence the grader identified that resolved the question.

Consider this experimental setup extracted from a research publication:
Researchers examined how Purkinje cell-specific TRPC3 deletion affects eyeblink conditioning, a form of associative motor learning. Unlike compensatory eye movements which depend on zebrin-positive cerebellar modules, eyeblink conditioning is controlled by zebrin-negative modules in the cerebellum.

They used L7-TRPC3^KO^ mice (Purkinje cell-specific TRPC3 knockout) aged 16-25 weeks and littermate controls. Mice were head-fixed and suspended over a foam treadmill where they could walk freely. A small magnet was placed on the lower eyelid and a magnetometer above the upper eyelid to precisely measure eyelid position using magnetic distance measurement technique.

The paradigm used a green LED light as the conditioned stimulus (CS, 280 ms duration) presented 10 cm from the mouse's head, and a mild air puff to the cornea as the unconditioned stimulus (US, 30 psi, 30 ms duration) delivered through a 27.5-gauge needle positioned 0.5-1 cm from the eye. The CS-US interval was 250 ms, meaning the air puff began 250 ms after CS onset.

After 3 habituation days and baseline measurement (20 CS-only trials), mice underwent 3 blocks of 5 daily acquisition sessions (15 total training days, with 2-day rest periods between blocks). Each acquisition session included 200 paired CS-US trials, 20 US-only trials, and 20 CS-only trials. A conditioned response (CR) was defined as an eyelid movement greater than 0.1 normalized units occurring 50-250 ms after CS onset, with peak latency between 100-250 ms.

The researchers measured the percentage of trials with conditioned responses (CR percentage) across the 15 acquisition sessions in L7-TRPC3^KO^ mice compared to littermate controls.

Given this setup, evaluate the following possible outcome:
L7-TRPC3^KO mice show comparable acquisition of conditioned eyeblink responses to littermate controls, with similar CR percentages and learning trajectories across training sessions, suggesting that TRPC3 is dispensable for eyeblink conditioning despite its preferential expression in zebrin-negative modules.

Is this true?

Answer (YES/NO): NO